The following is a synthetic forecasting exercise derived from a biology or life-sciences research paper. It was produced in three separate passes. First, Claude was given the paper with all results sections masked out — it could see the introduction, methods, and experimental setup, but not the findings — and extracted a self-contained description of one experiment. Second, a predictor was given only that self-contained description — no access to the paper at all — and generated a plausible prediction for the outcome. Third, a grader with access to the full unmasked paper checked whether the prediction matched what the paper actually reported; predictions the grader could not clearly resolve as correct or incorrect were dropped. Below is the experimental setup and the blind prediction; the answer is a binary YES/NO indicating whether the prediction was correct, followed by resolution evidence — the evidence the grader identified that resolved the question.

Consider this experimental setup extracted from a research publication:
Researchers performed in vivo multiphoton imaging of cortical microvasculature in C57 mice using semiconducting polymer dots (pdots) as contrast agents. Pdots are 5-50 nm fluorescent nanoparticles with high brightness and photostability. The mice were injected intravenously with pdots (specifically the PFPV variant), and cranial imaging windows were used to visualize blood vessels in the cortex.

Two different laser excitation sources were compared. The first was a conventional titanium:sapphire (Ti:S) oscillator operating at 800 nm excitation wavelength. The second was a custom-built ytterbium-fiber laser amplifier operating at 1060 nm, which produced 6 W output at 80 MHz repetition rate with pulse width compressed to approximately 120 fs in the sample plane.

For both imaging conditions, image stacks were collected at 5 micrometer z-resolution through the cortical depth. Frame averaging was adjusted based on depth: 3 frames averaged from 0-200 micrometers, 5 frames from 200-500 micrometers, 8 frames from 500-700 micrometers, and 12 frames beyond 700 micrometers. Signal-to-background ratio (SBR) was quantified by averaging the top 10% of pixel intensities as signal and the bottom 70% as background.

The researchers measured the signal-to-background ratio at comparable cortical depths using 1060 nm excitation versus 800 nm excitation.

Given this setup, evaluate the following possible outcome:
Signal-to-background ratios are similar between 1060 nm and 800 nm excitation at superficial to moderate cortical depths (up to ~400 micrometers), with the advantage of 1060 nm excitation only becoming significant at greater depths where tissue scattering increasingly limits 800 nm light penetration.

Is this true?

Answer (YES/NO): NO